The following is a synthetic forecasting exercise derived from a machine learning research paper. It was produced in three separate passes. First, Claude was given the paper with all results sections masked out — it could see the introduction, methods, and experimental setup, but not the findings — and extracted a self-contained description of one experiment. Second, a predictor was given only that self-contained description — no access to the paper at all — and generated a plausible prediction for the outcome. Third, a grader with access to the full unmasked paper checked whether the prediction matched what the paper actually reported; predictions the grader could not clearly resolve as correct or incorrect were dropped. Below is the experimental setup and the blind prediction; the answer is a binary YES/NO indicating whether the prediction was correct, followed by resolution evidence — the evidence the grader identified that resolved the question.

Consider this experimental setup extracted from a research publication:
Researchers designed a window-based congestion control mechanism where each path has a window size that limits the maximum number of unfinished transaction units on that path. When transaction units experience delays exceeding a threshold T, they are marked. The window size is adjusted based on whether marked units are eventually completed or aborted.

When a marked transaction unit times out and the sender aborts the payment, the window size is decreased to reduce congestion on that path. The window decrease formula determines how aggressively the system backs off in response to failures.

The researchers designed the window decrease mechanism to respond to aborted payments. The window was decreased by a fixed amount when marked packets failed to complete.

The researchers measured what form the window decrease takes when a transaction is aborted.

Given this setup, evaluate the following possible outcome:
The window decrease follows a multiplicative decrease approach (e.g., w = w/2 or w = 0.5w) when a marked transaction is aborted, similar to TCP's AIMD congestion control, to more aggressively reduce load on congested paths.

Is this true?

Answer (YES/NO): NO